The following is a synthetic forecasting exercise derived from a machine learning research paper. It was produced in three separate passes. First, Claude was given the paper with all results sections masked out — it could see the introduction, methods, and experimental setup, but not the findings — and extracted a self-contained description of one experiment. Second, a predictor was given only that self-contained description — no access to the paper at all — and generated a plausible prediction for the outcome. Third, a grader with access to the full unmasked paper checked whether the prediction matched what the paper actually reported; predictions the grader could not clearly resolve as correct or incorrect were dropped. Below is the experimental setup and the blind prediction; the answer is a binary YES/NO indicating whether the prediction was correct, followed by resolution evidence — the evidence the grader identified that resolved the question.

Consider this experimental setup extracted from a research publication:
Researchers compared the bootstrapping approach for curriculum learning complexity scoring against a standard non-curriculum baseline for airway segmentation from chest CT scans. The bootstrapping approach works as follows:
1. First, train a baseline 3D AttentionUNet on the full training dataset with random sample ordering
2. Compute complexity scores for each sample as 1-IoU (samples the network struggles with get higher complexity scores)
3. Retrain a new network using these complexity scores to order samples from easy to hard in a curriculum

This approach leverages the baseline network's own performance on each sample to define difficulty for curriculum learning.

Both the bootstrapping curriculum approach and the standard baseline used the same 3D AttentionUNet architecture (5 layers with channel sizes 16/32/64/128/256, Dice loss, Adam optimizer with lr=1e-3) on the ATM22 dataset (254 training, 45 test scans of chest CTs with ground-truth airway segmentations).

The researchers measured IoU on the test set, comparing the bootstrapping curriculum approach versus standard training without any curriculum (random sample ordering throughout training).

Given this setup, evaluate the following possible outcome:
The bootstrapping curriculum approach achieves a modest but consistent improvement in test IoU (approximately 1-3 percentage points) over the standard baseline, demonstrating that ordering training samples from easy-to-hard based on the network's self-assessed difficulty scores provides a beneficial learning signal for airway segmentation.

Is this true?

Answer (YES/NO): NO